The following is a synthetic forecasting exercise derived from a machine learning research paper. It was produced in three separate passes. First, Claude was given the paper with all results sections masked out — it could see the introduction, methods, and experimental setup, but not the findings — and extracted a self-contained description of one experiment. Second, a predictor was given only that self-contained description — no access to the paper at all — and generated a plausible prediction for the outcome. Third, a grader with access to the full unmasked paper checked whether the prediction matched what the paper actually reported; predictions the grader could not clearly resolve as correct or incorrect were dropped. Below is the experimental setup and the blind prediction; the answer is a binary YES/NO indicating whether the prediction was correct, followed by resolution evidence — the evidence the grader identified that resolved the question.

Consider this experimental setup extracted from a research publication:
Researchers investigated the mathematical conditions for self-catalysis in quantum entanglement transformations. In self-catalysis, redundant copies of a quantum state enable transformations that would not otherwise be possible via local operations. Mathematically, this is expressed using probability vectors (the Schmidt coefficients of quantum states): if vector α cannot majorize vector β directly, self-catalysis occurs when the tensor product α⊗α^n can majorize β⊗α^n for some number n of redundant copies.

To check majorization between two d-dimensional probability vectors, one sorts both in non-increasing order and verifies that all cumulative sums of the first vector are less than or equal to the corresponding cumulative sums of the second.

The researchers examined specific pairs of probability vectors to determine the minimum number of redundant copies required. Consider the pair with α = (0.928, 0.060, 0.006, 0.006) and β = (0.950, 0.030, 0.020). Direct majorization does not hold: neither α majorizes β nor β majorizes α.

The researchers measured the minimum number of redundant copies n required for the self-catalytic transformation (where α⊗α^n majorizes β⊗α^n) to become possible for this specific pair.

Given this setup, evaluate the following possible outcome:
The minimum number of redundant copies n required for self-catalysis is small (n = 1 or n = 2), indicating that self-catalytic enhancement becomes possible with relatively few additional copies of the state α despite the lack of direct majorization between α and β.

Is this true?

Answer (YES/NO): NO